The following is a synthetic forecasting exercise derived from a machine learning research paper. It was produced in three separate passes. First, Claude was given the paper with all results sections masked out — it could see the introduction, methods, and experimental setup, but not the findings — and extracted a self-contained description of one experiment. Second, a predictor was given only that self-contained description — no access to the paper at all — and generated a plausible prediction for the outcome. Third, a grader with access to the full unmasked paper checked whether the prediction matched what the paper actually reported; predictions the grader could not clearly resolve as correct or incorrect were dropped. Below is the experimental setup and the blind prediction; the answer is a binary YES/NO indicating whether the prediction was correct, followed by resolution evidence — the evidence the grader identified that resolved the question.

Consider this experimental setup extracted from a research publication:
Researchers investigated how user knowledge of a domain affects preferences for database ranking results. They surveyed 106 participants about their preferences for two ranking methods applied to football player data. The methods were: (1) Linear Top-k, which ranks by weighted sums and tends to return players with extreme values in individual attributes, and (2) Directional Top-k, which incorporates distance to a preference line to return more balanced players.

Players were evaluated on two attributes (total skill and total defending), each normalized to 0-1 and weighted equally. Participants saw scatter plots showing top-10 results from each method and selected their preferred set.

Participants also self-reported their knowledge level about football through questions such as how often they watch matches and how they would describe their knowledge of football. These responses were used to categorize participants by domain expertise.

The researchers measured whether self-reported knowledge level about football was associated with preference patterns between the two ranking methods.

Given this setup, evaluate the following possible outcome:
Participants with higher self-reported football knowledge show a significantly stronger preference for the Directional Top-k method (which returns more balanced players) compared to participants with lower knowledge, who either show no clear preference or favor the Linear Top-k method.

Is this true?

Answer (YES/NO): NO